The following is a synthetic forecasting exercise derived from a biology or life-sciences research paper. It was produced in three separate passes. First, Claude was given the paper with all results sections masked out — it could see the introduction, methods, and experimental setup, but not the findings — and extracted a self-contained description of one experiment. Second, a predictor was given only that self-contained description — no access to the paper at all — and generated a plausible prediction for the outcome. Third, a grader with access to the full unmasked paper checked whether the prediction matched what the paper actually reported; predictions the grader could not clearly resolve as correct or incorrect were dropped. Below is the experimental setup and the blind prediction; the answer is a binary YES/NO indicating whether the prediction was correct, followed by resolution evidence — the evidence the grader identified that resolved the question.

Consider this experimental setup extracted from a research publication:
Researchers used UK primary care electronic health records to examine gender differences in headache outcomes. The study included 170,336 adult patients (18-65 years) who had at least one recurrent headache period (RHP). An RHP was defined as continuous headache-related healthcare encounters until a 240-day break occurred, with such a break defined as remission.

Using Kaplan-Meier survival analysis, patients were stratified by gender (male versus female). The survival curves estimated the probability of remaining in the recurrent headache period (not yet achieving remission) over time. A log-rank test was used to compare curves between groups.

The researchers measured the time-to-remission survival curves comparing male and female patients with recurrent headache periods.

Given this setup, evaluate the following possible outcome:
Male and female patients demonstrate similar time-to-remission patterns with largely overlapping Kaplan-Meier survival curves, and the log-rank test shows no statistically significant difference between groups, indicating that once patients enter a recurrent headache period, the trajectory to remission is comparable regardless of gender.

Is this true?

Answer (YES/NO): NO